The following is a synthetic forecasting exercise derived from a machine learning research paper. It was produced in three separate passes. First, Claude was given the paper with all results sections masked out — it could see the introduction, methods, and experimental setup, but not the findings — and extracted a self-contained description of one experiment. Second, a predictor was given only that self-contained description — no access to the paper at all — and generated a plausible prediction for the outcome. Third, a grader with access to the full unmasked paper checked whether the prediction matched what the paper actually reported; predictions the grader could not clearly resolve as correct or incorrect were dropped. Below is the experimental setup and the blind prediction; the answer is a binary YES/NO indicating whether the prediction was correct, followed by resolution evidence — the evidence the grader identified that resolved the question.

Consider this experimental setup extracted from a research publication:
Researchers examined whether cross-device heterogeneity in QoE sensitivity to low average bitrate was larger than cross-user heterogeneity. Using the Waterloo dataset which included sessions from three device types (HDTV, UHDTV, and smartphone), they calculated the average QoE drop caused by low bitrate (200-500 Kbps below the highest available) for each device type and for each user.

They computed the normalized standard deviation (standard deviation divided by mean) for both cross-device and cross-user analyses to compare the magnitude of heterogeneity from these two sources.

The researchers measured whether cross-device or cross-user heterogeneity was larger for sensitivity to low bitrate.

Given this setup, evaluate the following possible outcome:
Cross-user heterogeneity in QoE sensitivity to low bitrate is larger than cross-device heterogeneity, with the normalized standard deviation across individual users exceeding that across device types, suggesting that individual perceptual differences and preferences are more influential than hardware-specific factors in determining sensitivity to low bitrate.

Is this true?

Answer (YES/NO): NO